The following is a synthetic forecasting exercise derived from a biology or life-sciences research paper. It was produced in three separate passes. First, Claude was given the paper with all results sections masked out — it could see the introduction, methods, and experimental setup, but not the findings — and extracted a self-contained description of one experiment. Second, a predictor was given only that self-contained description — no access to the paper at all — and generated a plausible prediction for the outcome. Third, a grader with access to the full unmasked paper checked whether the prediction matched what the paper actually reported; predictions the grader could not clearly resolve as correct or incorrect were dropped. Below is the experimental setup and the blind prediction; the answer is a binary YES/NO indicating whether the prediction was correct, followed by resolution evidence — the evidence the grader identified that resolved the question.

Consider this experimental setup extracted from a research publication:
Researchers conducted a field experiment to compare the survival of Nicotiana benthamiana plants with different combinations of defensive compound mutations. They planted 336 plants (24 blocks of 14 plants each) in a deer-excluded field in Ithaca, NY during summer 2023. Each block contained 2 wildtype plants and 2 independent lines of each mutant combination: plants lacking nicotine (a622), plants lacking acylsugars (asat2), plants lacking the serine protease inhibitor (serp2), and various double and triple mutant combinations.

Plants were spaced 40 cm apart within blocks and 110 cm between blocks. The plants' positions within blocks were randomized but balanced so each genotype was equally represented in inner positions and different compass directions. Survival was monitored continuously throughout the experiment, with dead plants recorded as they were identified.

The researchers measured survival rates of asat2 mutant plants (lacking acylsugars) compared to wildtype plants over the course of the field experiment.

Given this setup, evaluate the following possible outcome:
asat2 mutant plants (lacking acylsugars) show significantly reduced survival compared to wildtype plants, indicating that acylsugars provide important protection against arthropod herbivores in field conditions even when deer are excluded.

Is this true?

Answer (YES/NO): NO